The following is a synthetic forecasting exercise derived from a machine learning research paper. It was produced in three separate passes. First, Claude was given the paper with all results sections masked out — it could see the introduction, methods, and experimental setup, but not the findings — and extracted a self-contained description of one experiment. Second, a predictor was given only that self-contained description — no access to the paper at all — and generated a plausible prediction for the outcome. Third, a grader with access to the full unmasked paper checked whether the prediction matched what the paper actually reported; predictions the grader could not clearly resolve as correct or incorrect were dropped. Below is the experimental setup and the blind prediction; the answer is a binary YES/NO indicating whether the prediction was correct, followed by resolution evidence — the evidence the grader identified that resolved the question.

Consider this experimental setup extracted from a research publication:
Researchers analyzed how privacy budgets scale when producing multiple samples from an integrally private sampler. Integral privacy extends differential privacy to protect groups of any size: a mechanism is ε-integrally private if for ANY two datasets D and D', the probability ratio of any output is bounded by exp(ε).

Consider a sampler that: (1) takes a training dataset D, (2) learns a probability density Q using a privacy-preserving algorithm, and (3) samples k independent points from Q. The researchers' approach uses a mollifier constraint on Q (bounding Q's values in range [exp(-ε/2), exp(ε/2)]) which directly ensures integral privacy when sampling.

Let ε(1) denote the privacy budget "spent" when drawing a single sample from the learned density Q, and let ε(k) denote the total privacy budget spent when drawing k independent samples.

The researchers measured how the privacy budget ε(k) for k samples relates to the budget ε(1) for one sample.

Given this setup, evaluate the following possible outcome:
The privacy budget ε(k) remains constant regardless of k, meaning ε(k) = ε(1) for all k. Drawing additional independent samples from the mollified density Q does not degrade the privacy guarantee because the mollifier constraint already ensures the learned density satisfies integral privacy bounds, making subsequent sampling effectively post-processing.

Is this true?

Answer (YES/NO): NO